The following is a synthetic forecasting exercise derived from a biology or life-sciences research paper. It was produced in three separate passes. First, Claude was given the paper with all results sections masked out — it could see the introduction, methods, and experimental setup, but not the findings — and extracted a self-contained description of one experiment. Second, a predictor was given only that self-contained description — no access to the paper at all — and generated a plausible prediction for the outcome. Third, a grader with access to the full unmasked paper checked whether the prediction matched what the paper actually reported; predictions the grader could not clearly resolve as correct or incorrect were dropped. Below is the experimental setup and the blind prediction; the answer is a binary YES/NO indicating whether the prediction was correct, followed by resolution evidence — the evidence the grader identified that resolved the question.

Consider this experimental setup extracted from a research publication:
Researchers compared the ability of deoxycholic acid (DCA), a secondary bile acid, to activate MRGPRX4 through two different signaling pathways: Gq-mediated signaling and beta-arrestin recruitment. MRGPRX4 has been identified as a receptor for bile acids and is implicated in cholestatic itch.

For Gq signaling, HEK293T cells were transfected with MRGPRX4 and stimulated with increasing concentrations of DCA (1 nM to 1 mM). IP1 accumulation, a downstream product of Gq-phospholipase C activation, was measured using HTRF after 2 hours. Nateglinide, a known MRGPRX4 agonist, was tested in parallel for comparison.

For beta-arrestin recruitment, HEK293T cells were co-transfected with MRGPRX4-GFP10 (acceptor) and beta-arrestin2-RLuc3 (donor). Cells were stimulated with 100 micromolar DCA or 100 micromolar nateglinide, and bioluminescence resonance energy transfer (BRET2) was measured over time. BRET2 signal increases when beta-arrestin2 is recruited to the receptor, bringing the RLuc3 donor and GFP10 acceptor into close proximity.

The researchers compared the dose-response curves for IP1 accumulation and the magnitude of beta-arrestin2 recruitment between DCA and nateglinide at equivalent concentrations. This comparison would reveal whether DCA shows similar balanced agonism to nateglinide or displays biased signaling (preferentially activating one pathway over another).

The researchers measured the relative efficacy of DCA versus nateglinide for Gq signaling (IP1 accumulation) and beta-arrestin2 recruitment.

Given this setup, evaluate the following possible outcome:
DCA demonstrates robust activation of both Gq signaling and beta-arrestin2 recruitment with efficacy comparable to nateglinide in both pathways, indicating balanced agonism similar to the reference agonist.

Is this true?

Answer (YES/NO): NO